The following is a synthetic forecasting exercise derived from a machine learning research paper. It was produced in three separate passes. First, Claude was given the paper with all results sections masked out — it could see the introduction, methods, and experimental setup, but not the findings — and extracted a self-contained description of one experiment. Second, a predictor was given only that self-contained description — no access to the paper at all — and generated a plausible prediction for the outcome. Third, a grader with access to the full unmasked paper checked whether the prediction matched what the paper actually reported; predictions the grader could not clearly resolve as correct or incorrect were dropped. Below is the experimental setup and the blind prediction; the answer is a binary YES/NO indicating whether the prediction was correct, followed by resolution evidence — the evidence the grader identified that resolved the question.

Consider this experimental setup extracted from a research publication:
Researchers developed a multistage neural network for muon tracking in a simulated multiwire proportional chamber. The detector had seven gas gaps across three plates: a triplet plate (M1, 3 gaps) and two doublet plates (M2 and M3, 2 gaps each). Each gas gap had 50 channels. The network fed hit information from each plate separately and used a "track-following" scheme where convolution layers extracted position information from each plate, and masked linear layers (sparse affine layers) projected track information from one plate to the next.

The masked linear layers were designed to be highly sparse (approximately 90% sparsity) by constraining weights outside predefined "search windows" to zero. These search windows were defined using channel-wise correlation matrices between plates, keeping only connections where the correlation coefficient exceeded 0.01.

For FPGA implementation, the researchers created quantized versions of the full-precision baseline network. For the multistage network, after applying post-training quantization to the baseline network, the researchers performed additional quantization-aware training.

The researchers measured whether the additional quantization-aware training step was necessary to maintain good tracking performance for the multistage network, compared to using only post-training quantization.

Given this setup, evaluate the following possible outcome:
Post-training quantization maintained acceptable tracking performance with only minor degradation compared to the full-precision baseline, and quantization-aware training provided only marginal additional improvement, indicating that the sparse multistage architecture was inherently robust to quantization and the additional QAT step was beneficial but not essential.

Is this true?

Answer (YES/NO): NO